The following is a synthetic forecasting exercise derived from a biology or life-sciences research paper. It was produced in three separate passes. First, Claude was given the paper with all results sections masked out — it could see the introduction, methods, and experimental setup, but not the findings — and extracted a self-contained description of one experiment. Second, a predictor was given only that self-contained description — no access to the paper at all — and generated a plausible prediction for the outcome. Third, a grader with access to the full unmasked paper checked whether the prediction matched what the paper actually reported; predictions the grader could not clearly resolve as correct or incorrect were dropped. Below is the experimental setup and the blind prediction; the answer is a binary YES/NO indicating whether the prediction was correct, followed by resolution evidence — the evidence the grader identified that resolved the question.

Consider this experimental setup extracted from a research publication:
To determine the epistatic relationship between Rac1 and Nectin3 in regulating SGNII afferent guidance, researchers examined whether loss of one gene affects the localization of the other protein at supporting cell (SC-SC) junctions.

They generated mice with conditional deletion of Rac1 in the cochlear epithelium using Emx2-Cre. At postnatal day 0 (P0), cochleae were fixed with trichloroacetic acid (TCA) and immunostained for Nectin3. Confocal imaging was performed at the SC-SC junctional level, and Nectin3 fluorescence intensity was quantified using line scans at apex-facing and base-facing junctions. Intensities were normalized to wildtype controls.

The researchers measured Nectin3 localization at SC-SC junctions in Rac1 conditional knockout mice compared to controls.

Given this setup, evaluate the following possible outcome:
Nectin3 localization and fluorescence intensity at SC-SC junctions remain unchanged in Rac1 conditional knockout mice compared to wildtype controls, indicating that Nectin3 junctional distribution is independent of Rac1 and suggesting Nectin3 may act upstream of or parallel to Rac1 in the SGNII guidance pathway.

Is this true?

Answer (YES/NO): YES